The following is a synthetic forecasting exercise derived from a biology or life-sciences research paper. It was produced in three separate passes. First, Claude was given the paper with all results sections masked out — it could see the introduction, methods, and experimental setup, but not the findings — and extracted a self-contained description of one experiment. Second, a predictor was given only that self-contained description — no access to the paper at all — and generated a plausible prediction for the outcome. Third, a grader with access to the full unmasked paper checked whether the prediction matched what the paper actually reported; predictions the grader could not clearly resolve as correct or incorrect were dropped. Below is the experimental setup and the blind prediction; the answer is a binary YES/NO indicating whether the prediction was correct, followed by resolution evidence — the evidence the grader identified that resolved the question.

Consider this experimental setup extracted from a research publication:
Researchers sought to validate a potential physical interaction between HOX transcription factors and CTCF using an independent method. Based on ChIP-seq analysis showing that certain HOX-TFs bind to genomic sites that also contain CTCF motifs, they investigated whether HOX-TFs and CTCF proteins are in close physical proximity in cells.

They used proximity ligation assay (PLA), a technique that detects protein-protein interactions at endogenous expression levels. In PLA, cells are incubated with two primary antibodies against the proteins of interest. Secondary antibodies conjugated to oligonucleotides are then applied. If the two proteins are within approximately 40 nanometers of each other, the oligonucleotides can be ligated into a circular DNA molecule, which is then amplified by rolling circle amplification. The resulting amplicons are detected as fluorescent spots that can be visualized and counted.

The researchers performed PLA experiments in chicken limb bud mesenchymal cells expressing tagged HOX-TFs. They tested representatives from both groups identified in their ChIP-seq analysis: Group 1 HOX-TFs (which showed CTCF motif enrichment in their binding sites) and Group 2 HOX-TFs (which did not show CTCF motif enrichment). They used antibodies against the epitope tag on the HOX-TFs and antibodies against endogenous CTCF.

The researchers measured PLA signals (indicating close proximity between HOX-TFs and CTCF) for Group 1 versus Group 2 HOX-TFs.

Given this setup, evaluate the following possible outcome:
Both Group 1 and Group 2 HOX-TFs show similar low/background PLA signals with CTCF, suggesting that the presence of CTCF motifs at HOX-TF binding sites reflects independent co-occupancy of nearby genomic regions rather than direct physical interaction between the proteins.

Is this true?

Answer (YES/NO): NO